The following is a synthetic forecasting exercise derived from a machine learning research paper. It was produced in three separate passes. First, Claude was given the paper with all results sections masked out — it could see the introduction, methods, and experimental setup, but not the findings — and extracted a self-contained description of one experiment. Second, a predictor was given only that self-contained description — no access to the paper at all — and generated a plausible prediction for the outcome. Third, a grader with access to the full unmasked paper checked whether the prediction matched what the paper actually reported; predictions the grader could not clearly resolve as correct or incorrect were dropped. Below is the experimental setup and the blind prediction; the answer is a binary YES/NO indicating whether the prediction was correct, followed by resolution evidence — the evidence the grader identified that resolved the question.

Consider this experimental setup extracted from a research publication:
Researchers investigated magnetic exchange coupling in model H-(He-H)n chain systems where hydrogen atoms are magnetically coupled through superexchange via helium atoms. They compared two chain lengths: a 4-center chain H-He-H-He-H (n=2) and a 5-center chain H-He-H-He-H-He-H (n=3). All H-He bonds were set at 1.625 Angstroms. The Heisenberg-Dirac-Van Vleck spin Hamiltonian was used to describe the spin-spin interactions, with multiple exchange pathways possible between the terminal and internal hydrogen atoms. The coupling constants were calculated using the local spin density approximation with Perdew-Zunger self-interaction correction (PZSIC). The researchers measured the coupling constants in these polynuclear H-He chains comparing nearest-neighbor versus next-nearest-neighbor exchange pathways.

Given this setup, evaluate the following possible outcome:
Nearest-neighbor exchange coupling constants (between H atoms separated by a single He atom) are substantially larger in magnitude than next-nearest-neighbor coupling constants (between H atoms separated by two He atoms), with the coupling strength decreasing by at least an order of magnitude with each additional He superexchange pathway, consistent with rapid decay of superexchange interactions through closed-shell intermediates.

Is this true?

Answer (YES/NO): YES